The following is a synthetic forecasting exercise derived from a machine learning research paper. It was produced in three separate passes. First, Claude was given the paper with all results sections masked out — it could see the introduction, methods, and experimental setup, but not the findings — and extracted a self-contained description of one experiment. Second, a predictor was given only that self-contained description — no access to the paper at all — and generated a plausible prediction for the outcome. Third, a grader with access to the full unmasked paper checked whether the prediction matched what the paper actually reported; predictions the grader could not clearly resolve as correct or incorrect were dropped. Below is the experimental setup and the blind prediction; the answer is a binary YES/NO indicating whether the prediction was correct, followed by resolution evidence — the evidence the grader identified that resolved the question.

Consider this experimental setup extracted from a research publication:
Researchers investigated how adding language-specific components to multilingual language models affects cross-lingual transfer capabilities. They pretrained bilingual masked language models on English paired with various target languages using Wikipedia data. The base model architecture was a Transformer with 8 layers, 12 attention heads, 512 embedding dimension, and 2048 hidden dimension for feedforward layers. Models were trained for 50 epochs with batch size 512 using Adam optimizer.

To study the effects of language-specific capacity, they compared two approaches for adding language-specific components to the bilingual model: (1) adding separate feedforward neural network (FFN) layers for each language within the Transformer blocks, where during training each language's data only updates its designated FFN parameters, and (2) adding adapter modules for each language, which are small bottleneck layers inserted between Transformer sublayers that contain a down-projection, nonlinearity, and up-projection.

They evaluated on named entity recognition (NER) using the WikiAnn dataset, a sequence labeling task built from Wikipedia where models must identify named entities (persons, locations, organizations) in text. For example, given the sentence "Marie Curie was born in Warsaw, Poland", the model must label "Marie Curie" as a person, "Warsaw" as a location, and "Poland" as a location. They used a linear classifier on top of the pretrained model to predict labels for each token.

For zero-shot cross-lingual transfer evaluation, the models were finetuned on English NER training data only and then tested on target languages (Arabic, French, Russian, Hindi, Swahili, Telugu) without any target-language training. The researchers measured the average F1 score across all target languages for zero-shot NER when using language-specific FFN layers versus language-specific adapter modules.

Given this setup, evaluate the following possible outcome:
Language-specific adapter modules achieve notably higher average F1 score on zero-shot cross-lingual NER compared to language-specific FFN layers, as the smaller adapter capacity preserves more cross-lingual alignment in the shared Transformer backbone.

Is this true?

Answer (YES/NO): YES